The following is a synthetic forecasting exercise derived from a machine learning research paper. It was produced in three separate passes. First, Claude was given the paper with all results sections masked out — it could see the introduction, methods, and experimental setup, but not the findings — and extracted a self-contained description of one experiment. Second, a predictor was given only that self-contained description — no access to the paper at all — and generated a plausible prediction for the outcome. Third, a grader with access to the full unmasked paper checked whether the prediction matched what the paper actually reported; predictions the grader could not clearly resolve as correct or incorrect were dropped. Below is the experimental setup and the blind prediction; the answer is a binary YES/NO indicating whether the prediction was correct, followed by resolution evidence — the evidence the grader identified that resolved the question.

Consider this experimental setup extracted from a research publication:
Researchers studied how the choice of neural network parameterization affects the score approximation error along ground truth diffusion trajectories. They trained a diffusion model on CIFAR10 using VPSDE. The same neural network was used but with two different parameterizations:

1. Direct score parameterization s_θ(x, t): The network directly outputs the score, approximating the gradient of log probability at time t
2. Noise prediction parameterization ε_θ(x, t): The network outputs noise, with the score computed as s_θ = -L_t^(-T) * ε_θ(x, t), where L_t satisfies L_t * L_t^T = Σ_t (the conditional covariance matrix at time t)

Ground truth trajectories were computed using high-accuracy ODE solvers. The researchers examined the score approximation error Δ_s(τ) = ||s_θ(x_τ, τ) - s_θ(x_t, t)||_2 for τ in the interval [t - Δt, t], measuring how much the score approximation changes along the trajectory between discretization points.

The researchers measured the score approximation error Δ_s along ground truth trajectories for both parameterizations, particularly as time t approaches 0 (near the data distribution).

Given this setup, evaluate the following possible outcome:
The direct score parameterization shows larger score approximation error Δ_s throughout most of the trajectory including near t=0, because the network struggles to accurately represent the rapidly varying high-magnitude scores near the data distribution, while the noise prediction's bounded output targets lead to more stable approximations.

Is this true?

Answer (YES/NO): YES